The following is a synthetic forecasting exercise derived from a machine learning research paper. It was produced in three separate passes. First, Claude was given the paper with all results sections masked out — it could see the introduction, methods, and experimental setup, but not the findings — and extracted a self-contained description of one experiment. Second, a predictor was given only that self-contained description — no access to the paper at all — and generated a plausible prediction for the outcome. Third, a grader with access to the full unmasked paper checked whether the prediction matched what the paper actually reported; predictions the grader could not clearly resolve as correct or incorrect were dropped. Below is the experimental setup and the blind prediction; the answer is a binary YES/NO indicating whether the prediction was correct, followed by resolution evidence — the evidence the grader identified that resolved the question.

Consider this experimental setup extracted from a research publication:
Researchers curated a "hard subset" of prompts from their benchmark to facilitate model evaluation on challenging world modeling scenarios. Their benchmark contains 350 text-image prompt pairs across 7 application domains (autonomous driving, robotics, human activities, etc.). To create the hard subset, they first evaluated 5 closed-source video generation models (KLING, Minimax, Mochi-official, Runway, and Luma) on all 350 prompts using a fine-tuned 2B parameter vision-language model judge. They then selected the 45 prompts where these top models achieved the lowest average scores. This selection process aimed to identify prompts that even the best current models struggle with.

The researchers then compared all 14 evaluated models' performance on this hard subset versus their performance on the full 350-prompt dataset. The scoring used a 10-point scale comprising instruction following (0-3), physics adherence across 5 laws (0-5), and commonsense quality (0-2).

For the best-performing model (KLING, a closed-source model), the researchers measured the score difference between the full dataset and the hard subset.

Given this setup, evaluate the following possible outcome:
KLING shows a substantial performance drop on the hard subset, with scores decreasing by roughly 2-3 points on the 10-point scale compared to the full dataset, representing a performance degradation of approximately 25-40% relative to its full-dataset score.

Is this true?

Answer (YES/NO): NO